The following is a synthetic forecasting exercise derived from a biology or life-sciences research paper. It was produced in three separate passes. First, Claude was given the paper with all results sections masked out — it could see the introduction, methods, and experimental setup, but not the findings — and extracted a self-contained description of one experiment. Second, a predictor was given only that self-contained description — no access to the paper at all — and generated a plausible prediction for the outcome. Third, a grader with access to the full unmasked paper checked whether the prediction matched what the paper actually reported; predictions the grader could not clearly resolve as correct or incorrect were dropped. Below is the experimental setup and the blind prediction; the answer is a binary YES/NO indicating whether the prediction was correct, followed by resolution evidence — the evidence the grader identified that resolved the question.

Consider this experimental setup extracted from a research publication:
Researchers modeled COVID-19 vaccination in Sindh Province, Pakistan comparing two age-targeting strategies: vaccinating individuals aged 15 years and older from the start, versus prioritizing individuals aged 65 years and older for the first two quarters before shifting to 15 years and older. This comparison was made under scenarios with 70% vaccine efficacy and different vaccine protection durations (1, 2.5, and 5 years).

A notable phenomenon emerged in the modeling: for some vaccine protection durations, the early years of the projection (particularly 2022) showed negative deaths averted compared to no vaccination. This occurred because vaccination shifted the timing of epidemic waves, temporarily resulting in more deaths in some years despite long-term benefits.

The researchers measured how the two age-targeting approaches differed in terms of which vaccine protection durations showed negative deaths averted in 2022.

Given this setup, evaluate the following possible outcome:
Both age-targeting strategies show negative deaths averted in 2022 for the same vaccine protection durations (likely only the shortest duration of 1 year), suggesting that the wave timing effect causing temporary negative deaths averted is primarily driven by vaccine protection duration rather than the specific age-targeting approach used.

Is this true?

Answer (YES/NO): NO